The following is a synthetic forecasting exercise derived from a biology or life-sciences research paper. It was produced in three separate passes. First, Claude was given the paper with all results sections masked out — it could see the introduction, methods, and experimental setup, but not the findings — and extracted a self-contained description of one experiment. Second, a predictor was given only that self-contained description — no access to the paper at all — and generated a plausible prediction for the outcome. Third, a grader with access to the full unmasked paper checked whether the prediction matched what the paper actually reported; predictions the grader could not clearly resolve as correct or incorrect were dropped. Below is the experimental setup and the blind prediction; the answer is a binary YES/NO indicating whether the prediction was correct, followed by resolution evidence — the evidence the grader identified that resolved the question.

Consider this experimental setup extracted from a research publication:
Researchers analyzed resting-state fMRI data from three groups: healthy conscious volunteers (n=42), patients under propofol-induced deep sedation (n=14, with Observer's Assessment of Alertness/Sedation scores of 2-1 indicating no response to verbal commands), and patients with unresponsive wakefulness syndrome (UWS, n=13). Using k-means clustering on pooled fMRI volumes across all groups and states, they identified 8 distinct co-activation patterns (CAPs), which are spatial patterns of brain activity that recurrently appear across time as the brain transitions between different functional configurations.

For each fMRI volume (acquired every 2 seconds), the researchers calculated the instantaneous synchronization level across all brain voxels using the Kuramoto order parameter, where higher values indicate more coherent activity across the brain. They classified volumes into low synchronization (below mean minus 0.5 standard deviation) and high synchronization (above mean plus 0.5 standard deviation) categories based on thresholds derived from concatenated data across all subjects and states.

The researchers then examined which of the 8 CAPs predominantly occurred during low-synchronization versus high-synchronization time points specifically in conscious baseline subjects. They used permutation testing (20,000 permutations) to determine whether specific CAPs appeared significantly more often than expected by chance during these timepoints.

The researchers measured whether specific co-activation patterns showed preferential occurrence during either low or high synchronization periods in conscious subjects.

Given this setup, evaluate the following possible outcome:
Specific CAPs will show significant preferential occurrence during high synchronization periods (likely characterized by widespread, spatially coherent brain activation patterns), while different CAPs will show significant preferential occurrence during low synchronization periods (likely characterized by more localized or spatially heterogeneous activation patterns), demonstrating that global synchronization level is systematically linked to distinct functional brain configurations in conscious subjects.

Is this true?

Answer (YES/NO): YES